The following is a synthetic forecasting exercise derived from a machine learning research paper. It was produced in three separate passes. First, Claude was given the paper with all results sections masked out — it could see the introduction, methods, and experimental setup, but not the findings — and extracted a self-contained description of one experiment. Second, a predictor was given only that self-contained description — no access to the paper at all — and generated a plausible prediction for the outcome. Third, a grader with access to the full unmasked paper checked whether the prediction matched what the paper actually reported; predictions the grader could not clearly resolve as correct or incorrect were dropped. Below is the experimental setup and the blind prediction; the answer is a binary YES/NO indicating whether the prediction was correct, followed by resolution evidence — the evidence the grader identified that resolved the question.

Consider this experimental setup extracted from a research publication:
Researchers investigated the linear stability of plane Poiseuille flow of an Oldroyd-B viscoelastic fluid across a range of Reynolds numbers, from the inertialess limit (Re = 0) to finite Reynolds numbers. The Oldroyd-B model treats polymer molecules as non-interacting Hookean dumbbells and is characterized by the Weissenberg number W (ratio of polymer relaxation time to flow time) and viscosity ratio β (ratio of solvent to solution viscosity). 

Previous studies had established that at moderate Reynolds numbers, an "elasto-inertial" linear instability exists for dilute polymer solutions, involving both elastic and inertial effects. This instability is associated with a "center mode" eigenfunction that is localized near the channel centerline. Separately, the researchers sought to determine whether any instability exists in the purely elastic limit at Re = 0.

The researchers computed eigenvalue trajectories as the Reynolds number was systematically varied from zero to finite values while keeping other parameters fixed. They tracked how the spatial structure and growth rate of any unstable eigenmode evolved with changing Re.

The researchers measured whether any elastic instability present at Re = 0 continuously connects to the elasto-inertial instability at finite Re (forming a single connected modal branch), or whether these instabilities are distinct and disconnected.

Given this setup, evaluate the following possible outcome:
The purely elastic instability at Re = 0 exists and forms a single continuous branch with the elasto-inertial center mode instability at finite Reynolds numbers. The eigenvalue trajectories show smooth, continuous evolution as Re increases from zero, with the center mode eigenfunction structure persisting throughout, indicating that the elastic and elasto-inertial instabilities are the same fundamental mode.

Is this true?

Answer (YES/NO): YES